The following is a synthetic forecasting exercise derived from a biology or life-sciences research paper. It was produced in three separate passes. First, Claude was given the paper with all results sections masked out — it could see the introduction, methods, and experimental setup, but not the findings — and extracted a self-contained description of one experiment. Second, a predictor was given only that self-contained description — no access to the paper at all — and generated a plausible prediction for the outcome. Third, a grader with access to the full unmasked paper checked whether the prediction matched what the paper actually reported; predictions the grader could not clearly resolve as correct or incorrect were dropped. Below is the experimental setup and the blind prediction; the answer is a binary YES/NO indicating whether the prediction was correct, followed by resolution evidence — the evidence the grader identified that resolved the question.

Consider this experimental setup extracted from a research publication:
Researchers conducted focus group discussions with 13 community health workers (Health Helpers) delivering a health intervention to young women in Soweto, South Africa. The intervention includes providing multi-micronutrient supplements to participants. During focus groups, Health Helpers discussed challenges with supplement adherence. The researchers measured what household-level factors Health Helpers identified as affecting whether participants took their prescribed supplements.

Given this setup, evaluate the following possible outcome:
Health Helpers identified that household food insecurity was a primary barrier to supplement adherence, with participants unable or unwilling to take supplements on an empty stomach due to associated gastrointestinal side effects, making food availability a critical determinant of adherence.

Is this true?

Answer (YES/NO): NO